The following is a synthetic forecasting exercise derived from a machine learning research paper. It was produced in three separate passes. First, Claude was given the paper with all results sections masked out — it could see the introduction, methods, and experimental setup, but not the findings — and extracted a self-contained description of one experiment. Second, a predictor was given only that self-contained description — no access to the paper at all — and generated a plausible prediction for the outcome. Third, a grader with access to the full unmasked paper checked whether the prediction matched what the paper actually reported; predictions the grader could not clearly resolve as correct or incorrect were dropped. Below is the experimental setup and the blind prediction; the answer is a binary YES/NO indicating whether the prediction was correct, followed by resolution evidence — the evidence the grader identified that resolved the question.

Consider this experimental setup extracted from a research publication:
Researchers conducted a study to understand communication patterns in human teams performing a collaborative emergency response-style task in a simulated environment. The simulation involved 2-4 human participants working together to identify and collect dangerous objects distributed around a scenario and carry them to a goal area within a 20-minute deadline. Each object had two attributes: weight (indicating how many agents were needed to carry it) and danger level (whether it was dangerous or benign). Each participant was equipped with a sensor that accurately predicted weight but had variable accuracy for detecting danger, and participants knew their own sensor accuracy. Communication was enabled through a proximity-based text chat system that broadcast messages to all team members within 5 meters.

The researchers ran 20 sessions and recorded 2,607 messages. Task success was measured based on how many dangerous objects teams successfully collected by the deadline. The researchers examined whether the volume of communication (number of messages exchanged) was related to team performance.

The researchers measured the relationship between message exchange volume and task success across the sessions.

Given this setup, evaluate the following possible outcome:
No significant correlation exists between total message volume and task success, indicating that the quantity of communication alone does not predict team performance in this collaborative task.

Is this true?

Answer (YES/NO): NO